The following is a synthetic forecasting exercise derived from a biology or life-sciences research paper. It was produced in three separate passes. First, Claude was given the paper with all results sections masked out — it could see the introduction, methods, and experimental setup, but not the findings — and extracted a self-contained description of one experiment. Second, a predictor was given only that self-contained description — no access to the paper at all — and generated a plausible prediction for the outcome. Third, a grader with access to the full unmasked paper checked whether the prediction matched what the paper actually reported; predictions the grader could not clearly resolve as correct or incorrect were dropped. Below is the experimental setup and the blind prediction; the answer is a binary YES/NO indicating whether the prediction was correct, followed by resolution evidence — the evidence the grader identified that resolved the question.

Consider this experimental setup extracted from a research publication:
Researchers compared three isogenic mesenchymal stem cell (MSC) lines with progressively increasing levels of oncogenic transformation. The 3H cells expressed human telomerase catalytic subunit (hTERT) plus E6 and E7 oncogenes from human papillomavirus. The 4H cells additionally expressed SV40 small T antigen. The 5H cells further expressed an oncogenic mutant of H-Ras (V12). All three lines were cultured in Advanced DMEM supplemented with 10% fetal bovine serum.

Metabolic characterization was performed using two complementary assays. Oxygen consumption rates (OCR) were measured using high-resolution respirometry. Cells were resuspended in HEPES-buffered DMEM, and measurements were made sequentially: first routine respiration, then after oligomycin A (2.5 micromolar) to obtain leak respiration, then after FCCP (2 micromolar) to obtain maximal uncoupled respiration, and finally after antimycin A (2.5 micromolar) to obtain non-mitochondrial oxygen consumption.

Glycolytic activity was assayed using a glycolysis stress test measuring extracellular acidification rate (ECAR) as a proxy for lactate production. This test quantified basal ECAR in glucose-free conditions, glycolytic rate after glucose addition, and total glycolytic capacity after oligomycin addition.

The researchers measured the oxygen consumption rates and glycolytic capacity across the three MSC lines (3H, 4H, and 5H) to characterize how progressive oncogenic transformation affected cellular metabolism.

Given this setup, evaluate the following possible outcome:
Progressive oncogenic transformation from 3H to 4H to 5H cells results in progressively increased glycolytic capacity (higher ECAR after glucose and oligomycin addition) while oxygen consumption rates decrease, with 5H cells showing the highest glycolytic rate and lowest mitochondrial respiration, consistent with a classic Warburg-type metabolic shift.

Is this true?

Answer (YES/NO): NO